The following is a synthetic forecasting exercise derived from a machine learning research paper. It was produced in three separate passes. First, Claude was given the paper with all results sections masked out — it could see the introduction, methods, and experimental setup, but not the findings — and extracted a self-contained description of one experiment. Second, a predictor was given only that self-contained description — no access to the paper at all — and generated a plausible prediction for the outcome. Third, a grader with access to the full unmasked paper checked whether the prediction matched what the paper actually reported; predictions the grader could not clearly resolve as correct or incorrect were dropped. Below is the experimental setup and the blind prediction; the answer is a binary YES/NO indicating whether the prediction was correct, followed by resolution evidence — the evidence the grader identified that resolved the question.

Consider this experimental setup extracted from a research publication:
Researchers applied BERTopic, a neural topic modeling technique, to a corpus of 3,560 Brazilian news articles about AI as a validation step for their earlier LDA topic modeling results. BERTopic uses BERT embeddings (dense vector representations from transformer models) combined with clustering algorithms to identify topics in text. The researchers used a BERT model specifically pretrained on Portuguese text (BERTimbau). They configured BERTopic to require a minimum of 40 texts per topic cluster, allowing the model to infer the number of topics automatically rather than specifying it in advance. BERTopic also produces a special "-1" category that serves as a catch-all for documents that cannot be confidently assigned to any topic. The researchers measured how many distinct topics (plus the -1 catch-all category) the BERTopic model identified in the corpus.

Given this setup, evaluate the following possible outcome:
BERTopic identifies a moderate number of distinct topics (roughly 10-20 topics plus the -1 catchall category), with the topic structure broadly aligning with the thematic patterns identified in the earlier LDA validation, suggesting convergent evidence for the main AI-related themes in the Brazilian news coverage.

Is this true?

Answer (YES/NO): YES